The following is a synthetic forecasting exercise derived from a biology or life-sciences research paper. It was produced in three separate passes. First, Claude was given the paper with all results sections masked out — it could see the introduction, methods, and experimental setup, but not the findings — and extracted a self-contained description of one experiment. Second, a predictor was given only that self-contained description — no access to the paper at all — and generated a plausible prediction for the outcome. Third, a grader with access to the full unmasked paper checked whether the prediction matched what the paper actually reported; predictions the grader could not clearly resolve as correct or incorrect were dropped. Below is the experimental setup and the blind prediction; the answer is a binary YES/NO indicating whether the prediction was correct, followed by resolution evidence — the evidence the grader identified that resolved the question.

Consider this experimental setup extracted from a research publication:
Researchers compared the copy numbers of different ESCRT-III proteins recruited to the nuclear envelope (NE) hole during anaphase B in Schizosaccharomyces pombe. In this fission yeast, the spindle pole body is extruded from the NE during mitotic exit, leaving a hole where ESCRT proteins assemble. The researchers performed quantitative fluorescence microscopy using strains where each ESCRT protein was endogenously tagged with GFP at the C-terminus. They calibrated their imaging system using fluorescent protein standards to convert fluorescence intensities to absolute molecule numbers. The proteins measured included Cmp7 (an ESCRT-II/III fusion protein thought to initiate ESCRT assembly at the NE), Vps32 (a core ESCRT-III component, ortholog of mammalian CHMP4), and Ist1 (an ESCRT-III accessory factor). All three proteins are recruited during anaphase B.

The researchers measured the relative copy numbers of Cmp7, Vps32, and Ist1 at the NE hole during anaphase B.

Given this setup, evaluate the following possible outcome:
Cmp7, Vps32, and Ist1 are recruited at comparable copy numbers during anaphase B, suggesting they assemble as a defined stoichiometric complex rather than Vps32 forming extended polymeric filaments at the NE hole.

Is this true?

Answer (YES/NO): NO